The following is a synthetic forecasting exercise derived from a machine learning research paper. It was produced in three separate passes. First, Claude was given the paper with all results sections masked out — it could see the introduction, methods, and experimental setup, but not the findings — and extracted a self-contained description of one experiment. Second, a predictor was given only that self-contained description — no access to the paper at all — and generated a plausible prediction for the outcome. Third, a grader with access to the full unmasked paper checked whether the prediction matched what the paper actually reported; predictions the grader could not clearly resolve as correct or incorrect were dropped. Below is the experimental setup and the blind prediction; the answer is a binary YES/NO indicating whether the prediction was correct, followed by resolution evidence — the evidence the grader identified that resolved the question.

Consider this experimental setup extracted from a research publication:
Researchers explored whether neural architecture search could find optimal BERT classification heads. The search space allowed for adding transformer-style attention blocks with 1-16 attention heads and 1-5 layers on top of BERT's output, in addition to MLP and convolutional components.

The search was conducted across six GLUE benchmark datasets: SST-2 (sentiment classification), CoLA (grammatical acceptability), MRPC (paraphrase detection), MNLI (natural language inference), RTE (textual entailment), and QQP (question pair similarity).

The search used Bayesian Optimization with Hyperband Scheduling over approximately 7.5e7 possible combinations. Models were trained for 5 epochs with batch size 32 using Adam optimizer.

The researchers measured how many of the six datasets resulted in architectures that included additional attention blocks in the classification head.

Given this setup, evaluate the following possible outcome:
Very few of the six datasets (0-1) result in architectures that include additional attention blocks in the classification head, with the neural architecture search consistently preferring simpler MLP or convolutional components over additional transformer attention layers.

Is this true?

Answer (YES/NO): NO